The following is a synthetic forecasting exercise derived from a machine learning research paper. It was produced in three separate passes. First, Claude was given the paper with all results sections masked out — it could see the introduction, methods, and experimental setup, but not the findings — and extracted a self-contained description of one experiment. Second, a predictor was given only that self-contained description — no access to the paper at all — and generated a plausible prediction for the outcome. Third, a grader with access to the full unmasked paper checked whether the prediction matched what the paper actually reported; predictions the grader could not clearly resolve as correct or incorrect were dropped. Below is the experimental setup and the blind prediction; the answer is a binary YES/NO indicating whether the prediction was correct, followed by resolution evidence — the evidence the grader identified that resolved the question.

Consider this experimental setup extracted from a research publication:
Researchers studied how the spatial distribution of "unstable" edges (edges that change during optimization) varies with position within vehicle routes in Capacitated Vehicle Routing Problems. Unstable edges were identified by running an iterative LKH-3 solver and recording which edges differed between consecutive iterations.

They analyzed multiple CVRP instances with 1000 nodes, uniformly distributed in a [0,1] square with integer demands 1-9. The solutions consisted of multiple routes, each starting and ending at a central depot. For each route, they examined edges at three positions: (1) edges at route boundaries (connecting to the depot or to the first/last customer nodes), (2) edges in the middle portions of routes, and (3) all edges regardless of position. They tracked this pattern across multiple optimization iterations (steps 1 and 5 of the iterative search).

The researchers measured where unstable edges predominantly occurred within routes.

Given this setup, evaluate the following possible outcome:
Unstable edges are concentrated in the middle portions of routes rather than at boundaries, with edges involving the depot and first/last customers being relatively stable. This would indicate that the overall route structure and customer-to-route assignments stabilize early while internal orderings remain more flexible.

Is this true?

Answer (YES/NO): YES